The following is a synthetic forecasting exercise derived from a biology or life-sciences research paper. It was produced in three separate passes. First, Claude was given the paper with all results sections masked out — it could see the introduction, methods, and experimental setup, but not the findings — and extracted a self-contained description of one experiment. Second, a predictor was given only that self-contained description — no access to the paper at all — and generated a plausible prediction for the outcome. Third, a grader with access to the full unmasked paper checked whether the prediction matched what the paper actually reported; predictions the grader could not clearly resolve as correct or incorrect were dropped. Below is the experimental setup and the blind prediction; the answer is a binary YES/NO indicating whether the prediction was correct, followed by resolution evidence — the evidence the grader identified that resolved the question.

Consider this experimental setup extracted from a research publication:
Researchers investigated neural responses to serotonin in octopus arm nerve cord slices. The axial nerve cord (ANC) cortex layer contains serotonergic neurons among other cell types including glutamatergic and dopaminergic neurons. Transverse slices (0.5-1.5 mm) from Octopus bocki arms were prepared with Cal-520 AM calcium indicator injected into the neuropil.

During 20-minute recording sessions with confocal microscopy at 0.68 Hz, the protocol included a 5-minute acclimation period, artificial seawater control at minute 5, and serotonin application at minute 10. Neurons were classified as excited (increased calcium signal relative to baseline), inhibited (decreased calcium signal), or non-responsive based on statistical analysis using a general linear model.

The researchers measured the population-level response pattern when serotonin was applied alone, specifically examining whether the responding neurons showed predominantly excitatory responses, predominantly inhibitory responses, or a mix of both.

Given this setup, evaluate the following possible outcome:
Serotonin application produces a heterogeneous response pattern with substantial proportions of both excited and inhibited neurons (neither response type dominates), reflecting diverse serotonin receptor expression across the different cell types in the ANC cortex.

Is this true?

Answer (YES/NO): YES